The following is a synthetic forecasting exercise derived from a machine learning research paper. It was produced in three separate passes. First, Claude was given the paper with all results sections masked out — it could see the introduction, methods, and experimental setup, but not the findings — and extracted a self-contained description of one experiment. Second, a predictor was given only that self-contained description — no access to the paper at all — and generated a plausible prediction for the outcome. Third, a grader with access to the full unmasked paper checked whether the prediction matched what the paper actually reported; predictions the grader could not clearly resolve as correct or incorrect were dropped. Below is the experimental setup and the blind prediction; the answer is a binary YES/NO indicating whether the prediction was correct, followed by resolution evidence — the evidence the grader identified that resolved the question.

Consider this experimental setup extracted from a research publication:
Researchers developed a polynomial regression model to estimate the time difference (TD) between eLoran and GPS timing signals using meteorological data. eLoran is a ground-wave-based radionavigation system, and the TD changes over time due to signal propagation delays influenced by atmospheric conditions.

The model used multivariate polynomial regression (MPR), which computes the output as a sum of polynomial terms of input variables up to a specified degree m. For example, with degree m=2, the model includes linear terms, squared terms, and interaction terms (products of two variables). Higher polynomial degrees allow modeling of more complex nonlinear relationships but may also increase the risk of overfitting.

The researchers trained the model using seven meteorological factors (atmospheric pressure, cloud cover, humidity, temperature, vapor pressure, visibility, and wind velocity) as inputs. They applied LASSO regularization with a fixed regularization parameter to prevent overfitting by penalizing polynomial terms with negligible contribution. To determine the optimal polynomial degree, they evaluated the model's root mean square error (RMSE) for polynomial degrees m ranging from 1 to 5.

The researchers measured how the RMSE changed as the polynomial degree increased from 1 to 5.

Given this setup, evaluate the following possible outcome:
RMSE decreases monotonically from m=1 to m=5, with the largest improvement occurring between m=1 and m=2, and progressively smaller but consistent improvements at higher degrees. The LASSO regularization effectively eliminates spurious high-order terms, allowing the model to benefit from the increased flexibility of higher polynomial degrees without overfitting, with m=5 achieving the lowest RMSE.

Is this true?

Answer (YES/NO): NO